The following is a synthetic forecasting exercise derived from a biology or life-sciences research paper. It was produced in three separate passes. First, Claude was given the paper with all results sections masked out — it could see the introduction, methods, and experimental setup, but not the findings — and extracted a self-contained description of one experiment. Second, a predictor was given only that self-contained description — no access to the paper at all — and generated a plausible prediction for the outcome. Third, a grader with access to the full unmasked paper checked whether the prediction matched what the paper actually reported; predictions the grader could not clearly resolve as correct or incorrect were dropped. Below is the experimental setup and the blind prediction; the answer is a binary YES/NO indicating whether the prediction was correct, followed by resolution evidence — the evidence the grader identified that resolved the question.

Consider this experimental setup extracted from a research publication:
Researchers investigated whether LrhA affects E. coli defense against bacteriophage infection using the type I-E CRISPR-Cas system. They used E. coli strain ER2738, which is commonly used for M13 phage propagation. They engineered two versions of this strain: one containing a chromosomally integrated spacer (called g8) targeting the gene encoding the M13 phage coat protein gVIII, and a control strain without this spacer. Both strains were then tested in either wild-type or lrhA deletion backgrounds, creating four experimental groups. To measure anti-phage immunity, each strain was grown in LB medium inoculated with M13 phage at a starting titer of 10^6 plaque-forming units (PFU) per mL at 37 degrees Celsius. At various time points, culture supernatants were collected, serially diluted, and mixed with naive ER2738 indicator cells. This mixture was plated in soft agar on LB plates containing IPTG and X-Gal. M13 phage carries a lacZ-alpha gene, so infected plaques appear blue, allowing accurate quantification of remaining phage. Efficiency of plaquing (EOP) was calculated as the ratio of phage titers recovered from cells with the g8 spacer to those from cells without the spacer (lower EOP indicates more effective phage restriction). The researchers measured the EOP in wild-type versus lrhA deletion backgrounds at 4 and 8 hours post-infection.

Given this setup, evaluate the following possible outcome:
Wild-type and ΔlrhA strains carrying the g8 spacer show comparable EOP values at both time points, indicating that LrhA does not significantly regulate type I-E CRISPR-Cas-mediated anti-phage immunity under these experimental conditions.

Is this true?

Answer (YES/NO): NO